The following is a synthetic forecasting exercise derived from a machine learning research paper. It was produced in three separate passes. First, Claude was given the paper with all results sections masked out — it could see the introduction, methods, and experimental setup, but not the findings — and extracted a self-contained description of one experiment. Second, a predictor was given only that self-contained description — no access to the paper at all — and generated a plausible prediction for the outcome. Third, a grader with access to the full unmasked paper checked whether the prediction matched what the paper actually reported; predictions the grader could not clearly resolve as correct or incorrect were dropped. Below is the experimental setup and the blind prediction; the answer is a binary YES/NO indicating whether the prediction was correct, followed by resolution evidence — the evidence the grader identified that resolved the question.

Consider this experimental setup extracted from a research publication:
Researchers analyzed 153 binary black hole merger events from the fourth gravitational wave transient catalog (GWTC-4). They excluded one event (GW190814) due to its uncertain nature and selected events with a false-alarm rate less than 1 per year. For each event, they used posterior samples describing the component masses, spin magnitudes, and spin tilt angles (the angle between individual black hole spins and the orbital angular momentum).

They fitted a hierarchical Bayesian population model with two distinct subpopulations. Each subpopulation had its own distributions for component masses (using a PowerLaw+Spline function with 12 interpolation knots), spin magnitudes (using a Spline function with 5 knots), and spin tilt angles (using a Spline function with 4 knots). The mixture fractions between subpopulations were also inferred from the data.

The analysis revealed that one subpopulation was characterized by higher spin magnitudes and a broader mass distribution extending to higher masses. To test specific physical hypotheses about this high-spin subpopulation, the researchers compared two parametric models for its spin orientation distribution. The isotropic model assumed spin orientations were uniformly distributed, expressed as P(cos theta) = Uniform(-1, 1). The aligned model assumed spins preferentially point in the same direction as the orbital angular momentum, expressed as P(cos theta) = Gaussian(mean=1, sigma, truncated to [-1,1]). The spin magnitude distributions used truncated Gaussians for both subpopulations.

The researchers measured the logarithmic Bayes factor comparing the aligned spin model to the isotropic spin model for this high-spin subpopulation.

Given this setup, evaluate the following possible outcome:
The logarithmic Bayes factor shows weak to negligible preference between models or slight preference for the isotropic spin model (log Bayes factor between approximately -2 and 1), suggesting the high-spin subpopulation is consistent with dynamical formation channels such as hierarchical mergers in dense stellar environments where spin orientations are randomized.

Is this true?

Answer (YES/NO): NO